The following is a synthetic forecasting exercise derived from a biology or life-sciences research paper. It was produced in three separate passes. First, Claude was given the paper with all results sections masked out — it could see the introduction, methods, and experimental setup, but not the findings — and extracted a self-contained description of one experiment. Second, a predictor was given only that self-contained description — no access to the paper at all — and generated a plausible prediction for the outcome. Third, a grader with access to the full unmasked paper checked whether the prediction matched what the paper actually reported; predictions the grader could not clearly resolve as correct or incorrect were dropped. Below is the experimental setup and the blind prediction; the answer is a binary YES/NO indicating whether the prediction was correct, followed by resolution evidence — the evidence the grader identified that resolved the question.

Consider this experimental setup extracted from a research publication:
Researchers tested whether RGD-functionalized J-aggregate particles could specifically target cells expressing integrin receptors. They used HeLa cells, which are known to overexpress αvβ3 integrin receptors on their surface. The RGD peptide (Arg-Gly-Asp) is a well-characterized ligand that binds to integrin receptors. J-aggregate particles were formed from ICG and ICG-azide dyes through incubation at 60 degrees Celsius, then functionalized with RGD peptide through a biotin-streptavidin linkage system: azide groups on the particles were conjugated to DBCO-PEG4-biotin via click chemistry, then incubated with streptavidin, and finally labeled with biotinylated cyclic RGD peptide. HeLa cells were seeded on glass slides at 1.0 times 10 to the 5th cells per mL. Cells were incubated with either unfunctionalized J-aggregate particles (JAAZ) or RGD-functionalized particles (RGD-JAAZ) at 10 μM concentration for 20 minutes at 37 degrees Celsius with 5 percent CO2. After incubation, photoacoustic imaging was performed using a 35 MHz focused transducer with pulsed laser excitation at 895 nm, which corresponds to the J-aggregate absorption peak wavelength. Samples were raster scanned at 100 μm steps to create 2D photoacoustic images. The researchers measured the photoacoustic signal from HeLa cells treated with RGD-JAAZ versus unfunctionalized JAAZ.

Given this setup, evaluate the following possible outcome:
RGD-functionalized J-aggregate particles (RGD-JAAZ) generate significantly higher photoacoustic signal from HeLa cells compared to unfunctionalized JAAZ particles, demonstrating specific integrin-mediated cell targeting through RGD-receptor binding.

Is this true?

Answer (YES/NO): YES